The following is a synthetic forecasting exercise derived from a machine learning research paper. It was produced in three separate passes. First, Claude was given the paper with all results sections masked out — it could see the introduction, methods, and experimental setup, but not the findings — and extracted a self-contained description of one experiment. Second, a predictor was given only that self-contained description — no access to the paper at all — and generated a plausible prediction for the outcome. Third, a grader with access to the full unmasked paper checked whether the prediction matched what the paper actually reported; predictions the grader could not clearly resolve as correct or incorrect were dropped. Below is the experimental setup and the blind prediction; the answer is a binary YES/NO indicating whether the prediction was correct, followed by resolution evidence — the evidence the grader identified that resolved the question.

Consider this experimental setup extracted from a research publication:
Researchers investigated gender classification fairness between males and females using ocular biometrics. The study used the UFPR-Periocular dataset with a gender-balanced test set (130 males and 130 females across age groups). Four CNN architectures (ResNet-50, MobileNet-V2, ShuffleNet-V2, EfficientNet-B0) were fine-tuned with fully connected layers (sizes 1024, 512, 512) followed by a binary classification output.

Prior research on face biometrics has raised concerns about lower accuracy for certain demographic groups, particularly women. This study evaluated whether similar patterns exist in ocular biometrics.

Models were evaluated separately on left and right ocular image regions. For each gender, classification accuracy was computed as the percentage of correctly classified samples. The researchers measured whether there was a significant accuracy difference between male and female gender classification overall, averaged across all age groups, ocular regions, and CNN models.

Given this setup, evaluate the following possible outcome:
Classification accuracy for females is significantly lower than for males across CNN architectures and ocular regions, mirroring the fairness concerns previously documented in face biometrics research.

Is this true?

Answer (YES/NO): NO